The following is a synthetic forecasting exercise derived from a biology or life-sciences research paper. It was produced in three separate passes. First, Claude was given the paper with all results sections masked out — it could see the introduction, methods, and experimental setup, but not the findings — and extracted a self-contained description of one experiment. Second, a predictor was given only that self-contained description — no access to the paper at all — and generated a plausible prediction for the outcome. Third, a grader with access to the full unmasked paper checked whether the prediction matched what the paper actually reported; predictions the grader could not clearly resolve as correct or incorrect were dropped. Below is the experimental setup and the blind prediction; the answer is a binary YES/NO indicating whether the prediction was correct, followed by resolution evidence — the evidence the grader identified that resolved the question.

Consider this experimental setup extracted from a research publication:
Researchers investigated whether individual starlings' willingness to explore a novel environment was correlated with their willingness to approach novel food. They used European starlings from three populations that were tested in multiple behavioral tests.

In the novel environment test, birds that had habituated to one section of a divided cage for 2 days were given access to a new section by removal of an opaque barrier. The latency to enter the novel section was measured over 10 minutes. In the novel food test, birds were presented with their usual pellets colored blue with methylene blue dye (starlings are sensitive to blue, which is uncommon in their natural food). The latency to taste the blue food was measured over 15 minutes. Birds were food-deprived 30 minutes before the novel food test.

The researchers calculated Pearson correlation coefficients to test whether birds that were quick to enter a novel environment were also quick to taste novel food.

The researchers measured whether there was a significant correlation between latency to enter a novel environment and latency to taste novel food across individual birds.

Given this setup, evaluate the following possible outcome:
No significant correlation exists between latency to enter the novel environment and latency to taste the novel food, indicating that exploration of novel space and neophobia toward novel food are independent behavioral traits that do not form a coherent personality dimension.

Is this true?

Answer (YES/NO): YES